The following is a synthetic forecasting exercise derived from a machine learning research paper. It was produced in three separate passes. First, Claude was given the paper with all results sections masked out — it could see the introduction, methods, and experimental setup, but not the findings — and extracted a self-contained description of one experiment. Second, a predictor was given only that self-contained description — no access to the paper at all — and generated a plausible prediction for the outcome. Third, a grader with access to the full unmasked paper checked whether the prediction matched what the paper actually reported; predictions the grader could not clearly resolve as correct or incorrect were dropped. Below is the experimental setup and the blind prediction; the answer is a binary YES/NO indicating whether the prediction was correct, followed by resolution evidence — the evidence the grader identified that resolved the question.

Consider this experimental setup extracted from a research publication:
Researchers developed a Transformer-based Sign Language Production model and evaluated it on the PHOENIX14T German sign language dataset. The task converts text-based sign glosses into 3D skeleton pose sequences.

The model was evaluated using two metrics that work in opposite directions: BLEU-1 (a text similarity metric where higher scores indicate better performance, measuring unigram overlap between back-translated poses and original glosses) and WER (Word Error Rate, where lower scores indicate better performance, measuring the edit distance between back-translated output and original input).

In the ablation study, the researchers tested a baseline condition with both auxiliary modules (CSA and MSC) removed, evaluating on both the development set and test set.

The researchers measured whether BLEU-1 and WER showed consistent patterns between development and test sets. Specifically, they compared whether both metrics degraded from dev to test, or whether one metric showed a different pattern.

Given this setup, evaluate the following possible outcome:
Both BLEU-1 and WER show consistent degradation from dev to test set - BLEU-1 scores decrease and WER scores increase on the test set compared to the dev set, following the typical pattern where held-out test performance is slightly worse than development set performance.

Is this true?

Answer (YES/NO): NO